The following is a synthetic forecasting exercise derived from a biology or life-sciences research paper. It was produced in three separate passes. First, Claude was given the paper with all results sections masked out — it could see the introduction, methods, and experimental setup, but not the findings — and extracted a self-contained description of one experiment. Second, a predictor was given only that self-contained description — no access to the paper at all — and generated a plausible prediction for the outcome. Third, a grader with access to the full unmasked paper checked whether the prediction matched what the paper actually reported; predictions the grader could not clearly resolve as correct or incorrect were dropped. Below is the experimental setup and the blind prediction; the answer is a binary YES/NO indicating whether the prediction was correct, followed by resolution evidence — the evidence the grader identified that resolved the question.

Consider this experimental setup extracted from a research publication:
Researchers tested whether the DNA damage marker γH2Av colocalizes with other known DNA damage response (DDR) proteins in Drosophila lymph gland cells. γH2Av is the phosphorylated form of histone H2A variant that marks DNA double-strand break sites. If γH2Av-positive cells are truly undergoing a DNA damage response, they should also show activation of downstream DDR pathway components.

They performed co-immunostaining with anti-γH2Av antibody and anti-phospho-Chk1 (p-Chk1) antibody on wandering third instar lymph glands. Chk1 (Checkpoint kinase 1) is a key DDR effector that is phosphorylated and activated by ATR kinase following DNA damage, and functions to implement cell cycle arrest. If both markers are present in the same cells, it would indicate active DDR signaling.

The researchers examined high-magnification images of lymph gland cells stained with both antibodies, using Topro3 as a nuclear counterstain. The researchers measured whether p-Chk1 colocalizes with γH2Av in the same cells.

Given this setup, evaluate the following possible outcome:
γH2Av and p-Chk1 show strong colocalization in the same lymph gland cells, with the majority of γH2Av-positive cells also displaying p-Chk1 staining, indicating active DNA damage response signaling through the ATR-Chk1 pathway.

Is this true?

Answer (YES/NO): YES